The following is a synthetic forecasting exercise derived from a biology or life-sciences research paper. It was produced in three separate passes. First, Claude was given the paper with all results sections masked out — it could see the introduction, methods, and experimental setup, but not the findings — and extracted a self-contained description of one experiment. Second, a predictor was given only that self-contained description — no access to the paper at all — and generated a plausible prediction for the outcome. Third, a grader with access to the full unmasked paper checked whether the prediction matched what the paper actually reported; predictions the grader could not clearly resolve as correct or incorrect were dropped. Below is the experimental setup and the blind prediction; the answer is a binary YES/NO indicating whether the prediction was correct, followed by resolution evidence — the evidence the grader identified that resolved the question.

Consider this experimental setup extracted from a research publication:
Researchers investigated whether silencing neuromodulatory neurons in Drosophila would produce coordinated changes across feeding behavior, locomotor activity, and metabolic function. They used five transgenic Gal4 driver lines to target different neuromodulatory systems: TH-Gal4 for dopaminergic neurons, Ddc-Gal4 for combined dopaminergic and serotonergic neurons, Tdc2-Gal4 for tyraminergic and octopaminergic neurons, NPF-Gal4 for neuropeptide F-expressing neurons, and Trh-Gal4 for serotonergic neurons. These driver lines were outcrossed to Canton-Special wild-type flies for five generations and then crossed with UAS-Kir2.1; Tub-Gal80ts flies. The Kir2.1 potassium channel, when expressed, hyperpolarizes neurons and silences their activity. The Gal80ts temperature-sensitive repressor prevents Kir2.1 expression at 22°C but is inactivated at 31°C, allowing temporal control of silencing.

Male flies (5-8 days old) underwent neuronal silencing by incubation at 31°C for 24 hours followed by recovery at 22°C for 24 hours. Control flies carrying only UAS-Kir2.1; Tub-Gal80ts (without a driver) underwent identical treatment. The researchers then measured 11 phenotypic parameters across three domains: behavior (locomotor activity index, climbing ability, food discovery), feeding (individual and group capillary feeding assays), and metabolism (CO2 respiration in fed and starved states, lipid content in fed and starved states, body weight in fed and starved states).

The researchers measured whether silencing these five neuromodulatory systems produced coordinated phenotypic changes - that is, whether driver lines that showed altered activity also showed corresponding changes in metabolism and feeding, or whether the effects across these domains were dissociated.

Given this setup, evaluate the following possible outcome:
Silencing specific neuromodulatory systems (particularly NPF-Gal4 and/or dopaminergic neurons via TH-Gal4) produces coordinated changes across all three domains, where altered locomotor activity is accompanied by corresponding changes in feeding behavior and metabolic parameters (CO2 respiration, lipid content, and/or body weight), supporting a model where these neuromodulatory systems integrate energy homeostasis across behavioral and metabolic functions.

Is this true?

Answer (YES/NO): NO